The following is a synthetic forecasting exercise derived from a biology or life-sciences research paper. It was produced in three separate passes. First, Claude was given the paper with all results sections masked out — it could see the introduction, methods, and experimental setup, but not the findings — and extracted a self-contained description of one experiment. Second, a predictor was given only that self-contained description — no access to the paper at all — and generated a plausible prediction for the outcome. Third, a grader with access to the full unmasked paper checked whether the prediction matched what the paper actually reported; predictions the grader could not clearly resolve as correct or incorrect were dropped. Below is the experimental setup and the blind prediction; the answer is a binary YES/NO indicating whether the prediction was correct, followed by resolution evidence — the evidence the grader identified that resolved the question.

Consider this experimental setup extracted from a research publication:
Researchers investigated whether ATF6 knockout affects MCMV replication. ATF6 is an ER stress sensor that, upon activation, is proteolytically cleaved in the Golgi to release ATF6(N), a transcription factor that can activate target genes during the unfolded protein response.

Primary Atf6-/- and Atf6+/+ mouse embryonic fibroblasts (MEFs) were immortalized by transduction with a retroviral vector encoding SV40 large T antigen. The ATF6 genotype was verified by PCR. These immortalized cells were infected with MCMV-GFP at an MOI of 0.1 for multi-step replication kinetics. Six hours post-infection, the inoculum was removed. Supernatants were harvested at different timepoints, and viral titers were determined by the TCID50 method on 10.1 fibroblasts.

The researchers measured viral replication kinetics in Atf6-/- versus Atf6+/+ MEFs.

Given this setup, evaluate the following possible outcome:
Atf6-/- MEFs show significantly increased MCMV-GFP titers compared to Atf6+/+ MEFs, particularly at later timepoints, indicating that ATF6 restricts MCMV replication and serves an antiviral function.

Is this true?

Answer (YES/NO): NO